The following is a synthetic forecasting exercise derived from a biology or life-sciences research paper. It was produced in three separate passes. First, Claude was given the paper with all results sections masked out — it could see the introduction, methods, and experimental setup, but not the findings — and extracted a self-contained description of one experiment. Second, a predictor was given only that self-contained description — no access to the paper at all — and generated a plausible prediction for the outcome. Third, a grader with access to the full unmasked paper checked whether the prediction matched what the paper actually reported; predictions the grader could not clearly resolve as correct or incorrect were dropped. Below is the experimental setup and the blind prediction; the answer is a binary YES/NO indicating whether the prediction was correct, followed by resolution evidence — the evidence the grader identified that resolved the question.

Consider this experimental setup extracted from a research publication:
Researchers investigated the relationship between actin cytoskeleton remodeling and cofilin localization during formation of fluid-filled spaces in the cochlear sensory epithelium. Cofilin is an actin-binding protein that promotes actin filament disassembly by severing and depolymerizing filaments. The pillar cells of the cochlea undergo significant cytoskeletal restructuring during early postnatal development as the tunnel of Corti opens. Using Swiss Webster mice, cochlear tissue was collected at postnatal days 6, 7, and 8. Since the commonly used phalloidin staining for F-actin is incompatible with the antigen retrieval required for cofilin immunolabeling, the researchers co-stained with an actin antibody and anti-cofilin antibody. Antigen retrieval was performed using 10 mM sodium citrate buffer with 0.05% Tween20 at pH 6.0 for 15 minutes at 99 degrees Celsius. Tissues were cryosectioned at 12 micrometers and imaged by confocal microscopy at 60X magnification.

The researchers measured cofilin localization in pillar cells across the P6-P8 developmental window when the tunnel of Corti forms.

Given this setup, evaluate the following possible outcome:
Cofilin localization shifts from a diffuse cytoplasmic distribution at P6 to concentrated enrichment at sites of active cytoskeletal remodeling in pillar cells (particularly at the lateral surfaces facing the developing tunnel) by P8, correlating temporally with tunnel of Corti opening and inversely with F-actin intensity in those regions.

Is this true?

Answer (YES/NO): NO